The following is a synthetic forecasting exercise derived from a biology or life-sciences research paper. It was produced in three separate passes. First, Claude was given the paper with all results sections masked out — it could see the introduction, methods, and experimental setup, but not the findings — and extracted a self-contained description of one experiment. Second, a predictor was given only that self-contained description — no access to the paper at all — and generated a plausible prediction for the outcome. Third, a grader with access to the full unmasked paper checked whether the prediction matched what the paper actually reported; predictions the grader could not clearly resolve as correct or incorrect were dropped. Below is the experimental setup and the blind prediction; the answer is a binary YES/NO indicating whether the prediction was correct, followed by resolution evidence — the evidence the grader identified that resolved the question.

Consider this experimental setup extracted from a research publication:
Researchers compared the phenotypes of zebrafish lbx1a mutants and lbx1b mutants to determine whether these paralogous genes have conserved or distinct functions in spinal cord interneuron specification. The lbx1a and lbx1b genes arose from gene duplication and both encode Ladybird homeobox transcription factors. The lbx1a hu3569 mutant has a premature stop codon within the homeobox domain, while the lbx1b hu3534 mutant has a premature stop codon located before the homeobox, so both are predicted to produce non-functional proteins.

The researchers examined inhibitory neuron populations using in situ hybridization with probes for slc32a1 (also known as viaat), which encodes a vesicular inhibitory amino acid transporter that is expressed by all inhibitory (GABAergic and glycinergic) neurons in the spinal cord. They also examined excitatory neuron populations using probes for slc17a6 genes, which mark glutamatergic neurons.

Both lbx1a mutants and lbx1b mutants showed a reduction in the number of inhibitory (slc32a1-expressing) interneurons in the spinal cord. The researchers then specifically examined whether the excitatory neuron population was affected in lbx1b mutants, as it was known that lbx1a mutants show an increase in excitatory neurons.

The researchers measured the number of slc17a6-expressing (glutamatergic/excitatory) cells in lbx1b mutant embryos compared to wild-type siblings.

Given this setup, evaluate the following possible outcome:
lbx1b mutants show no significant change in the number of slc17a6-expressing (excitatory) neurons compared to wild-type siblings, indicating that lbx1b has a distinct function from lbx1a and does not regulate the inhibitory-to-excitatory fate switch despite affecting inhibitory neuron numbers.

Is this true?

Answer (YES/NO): YES